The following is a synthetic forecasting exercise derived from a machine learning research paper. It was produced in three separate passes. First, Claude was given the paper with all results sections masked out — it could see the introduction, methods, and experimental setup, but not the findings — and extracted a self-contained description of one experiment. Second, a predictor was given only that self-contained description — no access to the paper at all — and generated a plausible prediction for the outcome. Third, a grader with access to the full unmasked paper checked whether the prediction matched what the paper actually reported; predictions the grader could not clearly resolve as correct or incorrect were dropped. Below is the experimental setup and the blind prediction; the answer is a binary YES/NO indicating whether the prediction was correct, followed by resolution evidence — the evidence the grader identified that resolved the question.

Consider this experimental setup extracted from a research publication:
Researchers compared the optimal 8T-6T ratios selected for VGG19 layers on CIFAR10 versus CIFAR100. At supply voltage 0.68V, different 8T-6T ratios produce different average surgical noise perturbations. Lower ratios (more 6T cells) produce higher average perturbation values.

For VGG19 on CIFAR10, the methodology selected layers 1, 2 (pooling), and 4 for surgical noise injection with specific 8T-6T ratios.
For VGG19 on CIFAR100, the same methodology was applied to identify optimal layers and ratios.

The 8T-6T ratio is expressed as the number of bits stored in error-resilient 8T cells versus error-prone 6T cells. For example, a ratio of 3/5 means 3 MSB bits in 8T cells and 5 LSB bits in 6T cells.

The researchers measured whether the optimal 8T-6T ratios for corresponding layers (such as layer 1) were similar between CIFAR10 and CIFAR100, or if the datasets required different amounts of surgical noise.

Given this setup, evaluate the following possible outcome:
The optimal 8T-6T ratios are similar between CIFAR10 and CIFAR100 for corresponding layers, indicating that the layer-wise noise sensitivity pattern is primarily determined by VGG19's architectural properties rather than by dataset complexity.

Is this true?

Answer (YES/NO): YES